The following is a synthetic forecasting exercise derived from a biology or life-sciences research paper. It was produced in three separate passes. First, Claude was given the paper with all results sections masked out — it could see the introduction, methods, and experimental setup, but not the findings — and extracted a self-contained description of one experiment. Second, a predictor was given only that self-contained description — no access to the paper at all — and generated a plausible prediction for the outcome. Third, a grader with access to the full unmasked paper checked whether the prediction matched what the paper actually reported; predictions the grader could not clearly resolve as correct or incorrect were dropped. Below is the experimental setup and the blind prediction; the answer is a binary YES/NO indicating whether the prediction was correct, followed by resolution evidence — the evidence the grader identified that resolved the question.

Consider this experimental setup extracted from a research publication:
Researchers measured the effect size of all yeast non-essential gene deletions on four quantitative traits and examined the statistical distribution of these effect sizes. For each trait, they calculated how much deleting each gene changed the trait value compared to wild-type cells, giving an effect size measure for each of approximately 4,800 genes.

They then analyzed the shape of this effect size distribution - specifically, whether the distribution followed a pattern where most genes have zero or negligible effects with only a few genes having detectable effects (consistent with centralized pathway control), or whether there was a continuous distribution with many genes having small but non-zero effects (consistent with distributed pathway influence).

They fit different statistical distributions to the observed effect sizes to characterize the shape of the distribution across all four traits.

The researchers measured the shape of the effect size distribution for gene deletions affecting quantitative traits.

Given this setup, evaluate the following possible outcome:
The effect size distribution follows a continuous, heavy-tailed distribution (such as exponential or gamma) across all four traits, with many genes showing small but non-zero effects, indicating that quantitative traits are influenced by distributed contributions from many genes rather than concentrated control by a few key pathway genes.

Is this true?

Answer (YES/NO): YES